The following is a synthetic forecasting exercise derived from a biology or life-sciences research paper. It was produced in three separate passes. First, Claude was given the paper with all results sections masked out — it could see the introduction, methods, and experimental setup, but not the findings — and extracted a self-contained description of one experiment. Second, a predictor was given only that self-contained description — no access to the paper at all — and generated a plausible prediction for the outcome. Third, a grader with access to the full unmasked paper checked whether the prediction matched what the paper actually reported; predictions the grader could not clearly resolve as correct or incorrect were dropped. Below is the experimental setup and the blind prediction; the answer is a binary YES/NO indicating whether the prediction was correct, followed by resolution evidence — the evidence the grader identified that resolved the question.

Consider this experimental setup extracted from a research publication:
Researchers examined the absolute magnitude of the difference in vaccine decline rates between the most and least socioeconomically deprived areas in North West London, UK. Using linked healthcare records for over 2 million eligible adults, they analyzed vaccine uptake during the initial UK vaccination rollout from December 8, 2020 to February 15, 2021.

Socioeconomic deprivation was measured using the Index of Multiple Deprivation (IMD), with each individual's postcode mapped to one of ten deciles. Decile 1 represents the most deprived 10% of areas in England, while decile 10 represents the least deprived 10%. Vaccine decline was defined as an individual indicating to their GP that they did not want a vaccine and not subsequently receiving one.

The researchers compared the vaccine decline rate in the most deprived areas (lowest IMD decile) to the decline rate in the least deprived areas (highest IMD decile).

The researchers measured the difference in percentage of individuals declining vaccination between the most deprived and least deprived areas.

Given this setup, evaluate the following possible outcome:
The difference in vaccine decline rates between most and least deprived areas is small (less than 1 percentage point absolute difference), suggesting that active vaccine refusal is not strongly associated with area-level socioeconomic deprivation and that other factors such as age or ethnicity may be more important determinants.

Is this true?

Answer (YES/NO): NO